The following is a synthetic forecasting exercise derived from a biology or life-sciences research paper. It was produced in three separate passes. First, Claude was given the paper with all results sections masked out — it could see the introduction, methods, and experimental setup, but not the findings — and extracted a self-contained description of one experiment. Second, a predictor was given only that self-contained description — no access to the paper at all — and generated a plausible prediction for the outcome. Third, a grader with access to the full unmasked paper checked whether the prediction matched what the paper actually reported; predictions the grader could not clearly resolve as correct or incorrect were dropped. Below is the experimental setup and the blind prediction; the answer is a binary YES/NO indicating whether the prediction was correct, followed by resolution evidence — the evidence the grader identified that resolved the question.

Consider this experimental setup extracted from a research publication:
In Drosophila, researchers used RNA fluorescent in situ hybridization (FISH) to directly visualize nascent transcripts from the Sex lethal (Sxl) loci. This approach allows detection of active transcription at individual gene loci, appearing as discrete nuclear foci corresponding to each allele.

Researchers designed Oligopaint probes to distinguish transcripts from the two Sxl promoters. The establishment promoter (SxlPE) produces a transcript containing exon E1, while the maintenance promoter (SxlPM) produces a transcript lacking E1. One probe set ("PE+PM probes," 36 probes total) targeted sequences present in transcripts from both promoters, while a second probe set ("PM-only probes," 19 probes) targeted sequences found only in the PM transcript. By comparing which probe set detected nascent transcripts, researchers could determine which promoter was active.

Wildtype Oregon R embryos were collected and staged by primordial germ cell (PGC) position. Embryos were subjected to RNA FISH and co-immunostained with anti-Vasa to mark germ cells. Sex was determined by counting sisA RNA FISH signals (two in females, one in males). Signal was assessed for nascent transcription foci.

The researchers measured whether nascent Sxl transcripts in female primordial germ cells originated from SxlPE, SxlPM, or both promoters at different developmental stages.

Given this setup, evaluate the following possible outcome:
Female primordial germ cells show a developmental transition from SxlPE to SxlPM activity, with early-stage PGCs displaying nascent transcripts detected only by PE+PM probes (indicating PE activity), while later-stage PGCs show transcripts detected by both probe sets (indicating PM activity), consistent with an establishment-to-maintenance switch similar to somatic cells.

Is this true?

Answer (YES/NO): NO